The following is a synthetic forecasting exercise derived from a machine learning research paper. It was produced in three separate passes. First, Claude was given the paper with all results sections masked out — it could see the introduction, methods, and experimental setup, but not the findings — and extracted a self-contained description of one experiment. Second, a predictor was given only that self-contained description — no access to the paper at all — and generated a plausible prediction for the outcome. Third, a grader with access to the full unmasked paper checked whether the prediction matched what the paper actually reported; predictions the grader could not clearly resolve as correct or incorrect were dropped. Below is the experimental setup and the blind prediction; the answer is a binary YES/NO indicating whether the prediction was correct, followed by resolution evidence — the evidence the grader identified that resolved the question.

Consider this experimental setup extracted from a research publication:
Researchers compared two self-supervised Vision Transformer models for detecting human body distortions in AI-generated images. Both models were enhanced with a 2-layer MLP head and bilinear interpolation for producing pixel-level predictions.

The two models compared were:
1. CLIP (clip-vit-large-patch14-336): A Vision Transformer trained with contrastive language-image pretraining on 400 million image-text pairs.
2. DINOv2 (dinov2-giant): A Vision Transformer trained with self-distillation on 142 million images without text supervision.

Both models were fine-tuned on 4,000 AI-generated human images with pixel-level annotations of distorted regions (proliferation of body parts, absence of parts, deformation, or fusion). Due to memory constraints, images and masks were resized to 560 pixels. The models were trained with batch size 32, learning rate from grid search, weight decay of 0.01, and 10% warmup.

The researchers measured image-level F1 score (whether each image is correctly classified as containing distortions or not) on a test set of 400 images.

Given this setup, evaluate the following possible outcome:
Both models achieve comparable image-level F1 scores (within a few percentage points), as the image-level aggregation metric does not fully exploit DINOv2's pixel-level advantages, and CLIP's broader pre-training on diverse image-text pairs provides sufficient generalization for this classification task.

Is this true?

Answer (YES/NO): NO